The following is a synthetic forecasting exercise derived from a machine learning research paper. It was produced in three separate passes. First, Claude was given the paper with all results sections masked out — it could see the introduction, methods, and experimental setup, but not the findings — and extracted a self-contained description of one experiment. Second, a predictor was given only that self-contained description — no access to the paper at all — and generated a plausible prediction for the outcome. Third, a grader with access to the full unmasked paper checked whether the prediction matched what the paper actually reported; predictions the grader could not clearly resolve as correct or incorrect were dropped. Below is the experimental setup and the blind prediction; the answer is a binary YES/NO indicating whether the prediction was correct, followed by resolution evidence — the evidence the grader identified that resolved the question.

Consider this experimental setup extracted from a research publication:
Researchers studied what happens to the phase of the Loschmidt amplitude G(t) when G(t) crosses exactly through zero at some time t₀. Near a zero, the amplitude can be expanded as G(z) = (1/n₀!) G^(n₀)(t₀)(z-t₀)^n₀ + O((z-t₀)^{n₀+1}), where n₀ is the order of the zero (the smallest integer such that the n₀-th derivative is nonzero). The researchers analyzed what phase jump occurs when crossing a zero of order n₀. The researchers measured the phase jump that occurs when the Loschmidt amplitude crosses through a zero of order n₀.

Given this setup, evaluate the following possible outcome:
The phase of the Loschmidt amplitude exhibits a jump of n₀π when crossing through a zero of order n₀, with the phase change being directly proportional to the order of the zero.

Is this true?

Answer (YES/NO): NO